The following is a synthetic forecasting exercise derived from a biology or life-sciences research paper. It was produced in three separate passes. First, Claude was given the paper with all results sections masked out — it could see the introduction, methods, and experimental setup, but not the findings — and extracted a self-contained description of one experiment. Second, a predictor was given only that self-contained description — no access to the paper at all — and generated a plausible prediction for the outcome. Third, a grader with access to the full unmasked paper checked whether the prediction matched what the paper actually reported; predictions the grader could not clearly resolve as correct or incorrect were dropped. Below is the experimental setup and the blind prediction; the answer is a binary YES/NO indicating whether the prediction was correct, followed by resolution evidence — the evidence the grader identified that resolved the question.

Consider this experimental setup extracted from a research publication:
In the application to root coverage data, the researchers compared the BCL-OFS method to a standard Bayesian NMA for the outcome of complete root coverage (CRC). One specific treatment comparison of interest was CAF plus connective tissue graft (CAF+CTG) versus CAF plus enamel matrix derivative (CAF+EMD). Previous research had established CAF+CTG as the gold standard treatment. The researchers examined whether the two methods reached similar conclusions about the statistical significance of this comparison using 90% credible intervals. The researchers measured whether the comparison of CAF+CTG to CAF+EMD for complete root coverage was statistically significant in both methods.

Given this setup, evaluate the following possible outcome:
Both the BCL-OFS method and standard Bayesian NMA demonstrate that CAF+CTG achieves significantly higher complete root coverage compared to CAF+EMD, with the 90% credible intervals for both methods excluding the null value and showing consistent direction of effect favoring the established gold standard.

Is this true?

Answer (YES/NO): NO